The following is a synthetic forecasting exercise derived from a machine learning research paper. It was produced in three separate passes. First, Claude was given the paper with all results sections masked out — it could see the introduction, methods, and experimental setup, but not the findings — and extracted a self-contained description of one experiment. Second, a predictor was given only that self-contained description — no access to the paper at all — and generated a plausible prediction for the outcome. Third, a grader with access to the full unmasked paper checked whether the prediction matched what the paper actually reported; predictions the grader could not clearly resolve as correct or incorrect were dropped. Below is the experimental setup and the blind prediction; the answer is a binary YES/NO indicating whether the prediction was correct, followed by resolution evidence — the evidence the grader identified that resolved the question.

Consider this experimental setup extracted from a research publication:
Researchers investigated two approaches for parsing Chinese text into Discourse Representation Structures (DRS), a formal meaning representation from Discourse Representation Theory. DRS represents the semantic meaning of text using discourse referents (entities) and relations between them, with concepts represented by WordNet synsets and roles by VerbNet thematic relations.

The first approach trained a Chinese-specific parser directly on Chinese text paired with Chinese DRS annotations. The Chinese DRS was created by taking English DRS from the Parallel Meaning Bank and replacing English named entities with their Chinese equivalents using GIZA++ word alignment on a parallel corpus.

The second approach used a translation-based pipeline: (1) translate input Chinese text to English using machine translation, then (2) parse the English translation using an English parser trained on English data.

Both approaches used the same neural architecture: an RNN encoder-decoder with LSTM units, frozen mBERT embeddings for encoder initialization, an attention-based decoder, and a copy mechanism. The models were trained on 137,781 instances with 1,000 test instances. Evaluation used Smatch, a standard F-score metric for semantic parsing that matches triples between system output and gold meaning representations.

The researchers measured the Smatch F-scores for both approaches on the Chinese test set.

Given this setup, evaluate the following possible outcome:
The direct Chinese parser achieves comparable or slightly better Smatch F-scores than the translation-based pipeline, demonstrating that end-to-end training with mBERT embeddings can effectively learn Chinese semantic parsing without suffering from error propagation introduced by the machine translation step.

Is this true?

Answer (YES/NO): YES